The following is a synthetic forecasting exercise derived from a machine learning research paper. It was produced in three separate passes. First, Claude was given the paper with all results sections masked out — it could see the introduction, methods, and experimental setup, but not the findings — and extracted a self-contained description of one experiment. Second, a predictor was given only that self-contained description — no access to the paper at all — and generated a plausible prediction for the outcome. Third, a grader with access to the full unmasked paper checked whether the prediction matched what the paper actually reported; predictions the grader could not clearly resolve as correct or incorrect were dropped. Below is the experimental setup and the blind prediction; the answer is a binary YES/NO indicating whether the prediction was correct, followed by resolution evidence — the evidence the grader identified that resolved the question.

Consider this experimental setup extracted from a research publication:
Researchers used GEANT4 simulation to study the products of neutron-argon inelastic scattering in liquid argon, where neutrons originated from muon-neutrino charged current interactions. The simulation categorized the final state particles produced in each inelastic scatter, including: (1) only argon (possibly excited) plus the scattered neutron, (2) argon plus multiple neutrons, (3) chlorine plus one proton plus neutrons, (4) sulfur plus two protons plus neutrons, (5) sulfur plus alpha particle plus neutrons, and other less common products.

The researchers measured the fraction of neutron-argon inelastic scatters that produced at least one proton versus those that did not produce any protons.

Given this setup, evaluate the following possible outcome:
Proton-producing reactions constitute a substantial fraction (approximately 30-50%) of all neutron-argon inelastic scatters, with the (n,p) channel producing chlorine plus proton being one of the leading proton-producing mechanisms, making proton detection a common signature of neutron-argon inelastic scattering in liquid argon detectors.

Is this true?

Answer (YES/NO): NO